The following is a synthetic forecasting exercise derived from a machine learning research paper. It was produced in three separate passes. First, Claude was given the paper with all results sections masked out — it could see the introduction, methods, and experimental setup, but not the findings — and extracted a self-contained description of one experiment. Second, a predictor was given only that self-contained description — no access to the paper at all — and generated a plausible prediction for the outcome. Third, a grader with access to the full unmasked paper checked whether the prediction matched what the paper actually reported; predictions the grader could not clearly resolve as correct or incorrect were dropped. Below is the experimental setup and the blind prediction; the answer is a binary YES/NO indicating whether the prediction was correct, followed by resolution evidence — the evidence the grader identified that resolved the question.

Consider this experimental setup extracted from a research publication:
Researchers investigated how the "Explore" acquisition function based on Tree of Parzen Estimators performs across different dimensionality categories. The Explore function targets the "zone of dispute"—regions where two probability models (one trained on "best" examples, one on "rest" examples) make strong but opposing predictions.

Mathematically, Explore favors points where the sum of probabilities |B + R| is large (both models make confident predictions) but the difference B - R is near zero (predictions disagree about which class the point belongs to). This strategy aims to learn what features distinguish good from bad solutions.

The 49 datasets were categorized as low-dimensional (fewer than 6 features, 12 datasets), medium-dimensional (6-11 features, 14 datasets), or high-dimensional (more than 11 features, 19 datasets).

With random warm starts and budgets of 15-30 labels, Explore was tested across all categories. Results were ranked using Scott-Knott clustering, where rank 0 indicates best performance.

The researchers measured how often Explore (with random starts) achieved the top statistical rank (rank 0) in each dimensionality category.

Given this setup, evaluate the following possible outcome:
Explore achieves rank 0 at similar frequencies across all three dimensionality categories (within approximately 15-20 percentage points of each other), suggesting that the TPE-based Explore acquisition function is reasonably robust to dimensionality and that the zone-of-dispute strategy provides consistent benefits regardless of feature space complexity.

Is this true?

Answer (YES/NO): NO